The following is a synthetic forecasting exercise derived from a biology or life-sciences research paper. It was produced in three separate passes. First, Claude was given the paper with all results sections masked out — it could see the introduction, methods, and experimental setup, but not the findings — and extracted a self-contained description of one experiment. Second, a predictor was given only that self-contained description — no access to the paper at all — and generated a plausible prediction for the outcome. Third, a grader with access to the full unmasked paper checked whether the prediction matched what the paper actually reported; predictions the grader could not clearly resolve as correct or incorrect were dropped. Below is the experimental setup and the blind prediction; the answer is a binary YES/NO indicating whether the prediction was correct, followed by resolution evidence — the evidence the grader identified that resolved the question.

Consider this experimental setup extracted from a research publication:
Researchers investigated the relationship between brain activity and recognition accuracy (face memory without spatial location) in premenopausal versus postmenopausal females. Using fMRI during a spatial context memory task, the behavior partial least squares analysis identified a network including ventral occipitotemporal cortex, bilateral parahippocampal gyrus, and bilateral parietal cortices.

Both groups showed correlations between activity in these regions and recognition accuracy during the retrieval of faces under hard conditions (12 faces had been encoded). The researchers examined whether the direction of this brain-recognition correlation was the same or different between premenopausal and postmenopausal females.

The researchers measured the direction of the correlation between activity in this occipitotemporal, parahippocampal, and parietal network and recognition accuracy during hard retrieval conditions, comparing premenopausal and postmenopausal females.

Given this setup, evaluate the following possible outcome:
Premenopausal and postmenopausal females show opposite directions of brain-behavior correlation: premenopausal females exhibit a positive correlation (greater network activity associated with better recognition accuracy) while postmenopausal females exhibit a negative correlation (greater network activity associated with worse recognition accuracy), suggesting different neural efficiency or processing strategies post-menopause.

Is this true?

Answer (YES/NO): YES